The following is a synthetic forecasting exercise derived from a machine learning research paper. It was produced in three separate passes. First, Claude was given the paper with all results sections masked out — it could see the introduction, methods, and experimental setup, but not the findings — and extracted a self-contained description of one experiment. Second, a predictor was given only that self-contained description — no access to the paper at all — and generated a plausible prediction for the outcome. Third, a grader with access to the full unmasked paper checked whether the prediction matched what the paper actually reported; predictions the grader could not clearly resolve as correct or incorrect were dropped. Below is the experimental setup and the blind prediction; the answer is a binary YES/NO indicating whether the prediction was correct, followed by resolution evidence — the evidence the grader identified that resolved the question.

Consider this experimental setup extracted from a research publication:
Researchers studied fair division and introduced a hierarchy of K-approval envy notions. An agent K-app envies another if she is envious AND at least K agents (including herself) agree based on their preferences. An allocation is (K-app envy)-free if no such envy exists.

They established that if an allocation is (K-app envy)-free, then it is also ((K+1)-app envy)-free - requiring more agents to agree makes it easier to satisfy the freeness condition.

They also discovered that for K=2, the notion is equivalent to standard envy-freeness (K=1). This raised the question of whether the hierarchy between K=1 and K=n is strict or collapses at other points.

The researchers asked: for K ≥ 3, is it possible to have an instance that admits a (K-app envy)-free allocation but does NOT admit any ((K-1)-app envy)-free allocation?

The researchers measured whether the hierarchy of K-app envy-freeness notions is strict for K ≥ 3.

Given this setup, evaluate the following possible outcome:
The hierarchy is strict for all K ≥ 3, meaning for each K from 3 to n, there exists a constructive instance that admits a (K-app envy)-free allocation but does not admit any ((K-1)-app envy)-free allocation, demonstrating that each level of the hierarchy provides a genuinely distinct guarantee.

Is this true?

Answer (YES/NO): YES